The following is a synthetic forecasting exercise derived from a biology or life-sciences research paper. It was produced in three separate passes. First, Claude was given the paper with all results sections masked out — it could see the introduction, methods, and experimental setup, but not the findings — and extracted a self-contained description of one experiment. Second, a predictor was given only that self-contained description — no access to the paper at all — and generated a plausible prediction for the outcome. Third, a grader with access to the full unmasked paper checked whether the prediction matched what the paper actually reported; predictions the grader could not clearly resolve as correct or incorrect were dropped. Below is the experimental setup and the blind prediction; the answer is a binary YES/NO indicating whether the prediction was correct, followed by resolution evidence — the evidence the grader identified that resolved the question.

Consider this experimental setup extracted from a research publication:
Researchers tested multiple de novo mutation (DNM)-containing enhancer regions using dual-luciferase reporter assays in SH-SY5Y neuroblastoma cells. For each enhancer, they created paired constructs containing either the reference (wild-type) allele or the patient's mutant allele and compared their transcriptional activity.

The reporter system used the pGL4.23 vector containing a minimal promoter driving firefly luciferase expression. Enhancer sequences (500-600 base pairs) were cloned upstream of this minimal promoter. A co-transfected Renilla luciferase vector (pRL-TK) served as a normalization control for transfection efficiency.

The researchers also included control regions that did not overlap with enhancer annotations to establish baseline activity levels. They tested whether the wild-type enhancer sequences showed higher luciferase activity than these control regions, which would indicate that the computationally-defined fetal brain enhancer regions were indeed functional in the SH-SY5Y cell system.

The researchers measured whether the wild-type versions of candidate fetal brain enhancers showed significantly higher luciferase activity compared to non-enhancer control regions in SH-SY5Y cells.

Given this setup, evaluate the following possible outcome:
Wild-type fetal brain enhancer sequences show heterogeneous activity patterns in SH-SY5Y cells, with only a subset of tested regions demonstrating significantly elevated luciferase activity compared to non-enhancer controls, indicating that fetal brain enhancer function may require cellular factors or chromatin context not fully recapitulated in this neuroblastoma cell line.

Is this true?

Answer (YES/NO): NO